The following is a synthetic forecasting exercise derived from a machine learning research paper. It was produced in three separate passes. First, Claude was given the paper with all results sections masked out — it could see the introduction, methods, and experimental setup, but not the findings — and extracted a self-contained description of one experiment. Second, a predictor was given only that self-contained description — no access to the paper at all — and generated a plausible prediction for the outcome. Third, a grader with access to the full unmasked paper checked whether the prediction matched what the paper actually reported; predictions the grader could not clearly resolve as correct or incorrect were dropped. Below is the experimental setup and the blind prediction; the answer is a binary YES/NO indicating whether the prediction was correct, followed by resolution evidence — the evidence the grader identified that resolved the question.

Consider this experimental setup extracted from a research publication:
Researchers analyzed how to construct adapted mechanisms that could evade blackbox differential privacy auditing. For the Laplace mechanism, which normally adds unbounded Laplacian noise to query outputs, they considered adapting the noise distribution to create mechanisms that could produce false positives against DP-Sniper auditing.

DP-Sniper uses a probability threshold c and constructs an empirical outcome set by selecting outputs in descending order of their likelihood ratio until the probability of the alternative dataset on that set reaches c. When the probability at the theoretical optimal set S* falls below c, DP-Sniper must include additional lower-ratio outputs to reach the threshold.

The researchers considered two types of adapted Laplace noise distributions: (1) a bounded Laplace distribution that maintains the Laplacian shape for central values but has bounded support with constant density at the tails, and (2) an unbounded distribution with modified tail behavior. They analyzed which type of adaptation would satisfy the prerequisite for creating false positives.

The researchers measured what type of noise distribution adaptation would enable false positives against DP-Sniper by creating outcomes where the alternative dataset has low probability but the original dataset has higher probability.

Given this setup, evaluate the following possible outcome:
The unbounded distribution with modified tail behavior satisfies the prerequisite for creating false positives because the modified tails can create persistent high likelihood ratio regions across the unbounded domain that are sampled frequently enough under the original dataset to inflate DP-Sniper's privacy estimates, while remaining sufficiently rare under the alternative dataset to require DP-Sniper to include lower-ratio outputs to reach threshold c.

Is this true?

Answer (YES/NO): NO